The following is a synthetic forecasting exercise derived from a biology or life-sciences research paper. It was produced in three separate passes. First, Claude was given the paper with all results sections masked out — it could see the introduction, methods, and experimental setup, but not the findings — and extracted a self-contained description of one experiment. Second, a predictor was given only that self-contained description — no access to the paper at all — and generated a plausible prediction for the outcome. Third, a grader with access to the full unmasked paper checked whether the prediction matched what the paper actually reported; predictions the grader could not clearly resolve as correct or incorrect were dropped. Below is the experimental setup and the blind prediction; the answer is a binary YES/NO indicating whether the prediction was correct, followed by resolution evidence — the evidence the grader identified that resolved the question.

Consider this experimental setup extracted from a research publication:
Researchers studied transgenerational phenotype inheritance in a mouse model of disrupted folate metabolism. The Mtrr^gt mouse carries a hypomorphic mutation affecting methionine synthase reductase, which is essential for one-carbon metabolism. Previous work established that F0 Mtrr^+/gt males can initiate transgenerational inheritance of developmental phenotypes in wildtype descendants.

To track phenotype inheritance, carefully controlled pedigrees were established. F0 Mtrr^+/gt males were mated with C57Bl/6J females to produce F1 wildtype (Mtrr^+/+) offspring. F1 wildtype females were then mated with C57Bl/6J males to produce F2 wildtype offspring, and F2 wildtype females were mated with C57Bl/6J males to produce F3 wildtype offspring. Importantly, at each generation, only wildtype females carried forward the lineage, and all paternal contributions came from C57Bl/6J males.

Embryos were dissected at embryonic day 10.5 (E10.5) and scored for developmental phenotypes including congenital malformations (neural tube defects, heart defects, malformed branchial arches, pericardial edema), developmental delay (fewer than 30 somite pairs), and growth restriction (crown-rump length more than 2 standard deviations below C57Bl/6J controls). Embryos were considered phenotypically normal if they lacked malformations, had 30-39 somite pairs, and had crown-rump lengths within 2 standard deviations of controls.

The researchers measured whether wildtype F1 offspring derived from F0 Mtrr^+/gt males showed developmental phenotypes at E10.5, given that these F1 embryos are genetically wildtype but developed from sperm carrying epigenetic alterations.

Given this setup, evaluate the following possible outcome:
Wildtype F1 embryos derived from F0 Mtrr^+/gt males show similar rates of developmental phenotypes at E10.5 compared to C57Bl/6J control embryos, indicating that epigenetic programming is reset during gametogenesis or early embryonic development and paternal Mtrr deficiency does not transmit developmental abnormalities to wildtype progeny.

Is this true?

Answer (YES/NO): NO